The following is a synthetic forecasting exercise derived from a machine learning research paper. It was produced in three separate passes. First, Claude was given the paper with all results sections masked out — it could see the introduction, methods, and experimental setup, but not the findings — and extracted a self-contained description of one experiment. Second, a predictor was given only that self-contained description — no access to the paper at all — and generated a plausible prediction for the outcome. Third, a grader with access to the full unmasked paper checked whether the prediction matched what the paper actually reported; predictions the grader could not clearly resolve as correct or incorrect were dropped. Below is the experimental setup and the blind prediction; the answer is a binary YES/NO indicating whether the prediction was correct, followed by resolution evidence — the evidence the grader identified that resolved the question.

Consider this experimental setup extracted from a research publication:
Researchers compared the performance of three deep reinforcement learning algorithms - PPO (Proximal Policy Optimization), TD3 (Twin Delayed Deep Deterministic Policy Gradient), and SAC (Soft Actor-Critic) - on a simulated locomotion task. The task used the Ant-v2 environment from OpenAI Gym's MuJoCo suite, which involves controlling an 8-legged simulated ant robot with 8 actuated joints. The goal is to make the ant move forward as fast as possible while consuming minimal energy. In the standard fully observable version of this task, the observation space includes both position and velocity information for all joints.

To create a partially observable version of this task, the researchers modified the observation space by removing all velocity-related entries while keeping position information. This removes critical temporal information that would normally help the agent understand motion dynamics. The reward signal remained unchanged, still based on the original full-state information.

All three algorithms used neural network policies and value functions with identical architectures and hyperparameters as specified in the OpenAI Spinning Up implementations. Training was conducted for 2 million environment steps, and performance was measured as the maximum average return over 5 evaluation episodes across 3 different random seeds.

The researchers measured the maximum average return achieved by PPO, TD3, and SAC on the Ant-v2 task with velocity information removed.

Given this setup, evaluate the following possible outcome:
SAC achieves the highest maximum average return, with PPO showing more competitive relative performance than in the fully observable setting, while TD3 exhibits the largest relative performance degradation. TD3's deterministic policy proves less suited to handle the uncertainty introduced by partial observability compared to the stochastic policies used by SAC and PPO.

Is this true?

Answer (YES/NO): NO